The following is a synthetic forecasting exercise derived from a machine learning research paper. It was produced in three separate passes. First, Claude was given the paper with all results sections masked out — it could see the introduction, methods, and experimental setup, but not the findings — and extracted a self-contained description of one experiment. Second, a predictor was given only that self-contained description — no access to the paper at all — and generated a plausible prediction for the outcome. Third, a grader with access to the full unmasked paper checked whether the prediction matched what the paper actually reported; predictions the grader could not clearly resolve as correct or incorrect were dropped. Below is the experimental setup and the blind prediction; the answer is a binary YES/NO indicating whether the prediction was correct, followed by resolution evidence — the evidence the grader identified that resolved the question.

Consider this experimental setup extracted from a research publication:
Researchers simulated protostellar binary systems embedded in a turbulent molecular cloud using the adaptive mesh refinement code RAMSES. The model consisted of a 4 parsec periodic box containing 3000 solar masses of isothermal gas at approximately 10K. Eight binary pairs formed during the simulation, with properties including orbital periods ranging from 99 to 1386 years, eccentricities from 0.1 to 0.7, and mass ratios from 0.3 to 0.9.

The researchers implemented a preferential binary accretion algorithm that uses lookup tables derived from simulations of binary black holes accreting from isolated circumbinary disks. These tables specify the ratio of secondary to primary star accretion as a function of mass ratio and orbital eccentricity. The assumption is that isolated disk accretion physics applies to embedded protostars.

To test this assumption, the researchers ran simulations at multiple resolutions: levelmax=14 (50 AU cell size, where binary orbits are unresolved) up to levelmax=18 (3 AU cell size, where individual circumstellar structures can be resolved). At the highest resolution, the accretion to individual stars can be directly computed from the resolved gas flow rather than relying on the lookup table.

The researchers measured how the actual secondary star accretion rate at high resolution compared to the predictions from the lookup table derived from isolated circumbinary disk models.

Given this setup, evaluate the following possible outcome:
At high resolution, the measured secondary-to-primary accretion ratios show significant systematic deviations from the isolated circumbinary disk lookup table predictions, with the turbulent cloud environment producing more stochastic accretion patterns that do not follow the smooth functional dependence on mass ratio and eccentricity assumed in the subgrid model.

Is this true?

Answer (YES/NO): YES